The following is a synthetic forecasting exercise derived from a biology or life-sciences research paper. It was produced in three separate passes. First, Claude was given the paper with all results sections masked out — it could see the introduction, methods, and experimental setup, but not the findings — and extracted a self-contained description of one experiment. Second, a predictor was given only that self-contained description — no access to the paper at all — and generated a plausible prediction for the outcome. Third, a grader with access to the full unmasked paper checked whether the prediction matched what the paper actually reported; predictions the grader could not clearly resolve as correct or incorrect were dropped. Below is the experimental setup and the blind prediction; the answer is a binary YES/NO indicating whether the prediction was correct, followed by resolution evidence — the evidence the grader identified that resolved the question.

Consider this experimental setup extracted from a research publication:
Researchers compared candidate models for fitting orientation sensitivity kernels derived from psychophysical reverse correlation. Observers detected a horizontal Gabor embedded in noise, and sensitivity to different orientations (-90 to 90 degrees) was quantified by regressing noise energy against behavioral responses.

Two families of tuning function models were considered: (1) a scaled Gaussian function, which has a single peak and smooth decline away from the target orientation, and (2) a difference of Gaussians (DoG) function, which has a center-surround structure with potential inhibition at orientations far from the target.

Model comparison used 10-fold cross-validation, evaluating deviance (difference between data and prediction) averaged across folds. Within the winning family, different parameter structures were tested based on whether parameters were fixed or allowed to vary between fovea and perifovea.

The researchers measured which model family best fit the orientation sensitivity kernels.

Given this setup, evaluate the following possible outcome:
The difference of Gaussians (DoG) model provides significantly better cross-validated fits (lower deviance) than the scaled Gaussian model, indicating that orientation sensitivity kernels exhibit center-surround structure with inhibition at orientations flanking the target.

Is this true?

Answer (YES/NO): NO